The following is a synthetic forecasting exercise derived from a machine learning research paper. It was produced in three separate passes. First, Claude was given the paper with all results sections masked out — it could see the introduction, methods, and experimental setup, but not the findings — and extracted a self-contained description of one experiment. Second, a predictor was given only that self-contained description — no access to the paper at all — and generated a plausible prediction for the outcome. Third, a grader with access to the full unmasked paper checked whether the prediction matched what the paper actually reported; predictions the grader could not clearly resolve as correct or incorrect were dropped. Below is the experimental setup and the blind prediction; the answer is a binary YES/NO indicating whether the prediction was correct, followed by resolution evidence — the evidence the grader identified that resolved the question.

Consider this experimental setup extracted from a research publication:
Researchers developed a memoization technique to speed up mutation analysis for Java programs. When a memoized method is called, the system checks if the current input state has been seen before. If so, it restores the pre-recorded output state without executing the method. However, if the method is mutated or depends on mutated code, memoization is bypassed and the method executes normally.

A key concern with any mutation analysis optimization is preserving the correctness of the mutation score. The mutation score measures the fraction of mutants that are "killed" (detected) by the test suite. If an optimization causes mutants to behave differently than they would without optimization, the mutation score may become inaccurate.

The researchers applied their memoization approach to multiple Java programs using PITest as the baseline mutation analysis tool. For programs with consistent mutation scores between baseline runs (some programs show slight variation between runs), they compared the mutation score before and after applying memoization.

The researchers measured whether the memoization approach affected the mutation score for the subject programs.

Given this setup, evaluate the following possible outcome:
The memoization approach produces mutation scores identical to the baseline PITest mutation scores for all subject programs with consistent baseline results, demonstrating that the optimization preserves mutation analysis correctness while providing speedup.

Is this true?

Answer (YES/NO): YES